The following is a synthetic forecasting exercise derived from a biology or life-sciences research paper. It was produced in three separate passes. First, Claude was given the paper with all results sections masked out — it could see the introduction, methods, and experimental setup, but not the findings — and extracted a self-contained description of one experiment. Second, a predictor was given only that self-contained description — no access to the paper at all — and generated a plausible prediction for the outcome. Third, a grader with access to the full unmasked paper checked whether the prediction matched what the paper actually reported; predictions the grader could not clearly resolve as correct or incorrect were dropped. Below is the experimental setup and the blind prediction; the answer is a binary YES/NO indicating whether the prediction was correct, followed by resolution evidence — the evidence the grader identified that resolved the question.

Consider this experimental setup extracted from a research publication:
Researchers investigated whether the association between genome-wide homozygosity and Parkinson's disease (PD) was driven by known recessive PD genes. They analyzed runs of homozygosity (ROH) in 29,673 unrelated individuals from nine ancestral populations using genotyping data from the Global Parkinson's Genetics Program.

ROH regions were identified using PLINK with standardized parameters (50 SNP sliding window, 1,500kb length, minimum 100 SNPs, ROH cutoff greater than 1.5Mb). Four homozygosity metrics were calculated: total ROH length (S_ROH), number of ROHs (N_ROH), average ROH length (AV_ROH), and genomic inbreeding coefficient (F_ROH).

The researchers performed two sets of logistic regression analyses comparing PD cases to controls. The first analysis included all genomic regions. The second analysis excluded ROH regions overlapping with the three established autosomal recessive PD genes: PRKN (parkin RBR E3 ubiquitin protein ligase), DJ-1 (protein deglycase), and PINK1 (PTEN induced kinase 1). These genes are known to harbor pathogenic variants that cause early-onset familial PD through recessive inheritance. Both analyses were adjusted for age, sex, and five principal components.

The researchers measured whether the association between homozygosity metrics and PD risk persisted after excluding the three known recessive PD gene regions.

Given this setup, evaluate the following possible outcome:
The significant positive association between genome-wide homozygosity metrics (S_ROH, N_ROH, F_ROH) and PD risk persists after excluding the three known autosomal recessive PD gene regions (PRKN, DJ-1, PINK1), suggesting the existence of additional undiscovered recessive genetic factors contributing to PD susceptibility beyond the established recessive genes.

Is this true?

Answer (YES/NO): YES